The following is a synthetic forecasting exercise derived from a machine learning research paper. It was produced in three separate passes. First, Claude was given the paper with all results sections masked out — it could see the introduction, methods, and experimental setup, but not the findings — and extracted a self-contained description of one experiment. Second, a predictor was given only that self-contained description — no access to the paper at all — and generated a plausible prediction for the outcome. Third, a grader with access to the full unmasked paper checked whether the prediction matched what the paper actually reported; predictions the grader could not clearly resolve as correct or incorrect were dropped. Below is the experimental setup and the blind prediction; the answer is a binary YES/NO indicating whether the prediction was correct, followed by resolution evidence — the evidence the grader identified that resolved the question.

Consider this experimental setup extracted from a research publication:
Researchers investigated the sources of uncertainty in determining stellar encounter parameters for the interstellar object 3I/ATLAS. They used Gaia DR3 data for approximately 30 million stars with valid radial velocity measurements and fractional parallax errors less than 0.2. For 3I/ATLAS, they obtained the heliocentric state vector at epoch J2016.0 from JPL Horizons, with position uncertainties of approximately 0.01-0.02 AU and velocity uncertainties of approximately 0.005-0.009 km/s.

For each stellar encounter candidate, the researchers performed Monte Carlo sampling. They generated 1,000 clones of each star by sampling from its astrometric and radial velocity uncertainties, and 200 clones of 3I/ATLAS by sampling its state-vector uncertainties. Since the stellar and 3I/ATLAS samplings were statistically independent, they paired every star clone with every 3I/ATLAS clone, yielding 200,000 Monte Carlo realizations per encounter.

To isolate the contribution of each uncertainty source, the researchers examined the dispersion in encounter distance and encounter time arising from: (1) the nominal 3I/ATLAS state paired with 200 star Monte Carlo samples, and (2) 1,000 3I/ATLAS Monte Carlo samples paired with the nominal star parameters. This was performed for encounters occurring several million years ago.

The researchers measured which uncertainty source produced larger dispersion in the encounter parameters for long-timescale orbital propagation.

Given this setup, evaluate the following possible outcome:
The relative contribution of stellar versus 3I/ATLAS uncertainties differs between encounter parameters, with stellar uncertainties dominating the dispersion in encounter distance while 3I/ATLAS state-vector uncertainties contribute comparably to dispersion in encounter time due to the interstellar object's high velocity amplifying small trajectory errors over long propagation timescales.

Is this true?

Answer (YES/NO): NO